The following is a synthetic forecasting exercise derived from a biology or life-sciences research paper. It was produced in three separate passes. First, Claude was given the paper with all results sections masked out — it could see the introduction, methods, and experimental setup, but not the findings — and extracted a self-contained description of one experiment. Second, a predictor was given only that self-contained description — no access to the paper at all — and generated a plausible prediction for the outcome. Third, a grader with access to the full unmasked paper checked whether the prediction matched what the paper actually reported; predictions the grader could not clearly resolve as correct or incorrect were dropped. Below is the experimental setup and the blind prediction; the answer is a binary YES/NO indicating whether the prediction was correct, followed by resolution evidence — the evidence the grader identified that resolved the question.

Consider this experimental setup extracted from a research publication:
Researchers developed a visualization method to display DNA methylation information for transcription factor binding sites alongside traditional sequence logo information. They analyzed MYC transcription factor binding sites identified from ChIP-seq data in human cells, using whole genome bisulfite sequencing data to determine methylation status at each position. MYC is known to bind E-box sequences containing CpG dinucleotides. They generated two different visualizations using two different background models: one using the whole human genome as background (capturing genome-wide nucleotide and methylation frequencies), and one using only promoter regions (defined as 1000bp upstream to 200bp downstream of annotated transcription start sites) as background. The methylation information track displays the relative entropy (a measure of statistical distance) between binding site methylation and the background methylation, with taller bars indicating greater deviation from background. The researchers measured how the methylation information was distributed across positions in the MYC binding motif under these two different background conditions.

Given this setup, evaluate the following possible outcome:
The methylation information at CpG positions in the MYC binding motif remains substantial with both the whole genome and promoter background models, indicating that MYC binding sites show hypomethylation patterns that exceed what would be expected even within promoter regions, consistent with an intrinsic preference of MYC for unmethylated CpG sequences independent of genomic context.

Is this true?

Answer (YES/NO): NO